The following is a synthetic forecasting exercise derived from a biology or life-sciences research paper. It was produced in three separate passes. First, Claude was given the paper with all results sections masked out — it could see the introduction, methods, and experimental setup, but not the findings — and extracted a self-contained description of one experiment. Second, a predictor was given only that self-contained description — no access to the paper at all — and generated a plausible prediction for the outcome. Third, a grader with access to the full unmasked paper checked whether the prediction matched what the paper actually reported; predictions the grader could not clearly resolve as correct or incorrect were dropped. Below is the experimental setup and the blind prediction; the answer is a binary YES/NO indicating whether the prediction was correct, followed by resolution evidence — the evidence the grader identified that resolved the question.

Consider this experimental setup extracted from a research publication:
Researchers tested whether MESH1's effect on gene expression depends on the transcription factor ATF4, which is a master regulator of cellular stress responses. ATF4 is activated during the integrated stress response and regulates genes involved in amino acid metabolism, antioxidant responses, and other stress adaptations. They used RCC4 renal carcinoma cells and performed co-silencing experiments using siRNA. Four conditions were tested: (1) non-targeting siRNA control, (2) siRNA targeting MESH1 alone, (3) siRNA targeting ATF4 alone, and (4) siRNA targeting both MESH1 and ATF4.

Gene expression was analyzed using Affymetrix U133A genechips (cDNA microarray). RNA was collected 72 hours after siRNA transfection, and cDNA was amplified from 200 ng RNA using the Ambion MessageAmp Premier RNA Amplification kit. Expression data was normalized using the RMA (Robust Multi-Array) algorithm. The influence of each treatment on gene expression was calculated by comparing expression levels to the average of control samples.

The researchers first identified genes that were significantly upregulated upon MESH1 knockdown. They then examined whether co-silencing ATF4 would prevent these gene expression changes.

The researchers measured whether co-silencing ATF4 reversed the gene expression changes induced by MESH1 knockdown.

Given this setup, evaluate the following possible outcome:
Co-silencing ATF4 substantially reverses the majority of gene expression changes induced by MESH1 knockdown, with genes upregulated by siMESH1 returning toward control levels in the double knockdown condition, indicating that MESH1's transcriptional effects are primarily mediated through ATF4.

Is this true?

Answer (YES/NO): NO